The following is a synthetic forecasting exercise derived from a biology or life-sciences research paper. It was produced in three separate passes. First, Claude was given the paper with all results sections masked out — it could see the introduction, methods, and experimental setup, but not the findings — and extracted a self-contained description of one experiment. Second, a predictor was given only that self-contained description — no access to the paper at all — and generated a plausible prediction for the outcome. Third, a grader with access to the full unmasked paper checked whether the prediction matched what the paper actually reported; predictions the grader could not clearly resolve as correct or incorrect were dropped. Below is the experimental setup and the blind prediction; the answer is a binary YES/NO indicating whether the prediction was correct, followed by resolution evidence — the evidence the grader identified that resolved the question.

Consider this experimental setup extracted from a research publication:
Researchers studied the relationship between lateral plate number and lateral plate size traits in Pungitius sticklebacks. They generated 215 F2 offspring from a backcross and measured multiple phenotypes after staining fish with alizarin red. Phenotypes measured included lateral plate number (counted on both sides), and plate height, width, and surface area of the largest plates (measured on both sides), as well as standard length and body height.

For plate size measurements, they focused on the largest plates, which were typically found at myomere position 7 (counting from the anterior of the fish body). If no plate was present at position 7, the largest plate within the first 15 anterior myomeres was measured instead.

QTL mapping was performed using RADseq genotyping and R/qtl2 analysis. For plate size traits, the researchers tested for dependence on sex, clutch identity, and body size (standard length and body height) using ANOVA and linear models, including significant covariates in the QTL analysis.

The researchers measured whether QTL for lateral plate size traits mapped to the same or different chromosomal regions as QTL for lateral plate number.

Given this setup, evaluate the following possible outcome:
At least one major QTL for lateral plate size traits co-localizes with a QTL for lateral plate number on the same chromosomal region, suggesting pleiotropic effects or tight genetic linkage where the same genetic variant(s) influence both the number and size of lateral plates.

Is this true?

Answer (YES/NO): YES